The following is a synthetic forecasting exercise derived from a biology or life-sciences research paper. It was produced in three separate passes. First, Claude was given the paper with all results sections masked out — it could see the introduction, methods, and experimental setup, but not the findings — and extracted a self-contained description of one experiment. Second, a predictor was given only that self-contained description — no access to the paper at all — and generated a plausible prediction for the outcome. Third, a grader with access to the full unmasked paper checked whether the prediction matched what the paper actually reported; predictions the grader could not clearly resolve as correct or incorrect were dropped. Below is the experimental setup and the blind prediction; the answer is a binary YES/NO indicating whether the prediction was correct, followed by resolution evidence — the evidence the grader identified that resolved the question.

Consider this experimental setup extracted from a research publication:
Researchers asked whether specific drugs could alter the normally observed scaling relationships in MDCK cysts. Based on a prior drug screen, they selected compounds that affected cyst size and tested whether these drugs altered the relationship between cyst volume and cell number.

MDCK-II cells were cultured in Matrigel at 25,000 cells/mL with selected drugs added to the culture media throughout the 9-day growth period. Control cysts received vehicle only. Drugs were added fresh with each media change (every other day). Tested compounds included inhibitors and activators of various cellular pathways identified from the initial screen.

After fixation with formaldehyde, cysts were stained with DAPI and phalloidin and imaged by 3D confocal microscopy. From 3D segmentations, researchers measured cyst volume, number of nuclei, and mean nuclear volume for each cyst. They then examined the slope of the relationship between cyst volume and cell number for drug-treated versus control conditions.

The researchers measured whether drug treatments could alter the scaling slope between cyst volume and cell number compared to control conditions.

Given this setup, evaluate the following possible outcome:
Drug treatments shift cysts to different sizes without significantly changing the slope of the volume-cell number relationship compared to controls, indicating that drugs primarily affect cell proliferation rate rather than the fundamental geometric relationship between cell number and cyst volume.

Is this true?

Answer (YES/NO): NO